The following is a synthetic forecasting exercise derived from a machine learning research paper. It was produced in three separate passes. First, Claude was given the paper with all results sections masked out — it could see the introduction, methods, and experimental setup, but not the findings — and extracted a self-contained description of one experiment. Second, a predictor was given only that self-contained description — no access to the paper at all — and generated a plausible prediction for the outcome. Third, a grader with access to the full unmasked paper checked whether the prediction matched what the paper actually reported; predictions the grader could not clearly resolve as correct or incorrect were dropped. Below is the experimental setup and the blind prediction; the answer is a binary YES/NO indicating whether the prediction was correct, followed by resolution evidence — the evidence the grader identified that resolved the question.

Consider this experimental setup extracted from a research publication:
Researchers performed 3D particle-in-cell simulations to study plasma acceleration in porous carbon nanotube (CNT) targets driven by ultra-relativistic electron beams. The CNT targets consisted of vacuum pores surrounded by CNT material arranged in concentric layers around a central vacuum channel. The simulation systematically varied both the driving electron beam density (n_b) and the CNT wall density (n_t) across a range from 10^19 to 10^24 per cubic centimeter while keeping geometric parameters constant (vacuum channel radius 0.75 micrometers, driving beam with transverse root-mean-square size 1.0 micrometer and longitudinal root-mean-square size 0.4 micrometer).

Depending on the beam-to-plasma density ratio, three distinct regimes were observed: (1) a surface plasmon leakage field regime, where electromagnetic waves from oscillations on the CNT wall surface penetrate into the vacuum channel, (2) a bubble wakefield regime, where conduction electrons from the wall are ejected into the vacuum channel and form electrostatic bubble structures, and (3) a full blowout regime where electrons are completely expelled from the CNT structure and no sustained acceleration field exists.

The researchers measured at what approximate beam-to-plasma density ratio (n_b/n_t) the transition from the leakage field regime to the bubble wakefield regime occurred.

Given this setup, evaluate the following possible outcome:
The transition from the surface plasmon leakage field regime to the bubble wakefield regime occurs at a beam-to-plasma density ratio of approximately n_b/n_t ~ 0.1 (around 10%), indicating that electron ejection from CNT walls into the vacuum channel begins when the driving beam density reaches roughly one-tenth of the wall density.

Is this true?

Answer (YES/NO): NO